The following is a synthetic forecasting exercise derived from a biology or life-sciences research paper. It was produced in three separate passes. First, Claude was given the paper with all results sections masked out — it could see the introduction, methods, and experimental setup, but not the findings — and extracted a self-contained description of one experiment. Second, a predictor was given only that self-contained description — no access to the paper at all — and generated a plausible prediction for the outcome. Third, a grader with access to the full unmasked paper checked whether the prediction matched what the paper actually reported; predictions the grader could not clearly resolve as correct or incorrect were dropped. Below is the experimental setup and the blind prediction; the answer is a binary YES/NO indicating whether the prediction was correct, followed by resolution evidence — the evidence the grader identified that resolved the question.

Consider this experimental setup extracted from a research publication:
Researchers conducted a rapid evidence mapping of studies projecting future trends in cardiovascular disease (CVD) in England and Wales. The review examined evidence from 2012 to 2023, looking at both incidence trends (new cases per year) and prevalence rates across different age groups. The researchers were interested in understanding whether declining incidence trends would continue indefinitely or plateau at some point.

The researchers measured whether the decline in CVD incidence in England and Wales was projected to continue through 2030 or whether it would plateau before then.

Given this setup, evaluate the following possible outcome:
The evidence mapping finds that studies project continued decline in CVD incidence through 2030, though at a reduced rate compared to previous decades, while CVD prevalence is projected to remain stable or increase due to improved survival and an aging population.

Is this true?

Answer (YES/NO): NO